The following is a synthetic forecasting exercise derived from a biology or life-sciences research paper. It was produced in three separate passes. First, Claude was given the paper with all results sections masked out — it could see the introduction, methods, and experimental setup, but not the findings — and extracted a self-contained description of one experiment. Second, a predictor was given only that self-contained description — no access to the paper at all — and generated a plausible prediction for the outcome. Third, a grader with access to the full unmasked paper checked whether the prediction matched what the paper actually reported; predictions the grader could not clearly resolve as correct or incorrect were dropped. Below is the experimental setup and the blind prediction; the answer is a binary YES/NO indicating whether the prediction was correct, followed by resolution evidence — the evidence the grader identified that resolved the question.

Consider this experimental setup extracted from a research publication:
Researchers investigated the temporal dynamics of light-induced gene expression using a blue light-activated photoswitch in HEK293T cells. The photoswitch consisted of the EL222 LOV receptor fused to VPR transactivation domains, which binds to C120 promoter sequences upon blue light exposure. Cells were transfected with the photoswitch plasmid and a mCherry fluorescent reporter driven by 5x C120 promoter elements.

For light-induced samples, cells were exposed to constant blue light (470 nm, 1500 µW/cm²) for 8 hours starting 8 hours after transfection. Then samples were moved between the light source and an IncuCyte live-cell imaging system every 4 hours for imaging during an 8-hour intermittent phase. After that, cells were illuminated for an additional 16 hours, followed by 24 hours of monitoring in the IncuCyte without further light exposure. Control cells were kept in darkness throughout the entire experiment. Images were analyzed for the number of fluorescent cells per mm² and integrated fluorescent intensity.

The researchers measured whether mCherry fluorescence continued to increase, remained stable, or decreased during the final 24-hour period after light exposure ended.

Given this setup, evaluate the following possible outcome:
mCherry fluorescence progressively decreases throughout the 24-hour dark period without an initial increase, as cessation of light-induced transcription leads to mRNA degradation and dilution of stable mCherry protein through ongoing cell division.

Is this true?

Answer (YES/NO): NO